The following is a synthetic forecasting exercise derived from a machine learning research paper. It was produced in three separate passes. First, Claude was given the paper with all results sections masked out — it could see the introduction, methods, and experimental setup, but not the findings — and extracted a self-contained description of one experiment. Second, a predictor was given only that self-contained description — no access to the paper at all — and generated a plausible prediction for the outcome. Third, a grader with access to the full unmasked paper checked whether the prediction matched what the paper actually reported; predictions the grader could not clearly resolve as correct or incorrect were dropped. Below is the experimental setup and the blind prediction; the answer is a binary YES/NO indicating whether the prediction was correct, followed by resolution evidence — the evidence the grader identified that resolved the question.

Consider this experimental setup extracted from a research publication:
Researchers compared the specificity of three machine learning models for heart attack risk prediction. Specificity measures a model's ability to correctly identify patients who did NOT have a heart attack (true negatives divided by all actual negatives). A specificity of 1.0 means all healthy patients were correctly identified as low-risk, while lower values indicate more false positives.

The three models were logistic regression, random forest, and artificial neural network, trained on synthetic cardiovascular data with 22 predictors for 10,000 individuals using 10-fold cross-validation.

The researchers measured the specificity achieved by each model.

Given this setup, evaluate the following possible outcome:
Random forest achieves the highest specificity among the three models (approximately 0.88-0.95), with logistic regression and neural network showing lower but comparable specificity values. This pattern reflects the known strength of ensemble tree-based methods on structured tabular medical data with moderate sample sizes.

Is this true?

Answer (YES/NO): NO